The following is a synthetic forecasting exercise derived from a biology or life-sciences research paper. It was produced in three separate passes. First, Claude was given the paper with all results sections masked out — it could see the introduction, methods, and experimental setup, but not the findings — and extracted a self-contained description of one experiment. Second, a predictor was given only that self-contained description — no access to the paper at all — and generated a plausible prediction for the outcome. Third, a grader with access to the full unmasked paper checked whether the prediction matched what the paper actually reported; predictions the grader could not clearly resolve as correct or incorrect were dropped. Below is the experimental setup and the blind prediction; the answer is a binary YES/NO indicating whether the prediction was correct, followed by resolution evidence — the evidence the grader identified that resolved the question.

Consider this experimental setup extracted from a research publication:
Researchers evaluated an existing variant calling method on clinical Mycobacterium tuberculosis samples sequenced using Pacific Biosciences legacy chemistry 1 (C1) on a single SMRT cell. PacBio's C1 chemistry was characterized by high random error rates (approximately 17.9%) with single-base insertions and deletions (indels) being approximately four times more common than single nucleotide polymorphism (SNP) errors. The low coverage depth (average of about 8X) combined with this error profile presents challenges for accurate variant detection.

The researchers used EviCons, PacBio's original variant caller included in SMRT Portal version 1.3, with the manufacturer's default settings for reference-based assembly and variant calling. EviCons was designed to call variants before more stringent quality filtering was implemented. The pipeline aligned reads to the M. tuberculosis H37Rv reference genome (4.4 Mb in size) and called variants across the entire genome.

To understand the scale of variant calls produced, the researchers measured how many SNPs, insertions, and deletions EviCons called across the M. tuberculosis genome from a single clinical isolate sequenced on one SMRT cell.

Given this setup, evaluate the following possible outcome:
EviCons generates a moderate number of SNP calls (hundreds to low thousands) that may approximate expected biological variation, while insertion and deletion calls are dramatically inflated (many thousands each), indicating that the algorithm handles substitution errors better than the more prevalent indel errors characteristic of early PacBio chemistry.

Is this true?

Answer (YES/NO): NO